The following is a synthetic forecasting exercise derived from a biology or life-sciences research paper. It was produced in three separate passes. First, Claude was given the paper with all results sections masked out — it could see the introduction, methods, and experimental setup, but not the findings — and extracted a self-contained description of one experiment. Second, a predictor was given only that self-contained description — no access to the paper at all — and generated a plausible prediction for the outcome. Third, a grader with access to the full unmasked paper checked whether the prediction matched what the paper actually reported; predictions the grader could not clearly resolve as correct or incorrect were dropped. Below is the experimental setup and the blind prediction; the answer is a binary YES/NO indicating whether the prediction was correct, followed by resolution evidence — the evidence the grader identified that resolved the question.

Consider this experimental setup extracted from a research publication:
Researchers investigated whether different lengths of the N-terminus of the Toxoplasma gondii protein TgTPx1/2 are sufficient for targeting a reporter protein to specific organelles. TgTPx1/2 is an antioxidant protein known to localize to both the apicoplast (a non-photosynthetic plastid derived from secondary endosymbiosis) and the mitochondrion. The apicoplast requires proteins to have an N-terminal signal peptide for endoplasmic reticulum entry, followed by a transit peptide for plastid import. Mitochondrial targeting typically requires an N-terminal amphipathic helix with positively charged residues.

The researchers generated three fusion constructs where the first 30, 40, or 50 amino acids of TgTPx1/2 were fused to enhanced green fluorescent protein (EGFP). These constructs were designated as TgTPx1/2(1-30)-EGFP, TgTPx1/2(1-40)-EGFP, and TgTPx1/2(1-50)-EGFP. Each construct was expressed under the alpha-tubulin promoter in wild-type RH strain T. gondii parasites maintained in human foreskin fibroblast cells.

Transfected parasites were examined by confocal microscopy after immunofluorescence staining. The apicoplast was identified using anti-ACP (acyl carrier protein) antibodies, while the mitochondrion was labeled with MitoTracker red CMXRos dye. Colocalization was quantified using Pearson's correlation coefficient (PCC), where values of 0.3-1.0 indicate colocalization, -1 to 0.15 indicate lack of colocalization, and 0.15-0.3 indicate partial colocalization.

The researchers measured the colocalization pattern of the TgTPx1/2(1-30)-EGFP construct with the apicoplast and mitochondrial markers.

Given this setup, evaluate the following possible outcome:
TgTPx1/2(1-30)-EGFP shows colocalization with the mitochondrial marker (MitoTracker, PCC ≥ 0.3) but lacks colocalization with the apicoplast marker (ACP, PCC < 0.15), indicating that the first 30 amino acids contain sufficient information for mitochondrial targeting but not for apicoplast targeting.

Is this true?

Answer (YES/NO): NO